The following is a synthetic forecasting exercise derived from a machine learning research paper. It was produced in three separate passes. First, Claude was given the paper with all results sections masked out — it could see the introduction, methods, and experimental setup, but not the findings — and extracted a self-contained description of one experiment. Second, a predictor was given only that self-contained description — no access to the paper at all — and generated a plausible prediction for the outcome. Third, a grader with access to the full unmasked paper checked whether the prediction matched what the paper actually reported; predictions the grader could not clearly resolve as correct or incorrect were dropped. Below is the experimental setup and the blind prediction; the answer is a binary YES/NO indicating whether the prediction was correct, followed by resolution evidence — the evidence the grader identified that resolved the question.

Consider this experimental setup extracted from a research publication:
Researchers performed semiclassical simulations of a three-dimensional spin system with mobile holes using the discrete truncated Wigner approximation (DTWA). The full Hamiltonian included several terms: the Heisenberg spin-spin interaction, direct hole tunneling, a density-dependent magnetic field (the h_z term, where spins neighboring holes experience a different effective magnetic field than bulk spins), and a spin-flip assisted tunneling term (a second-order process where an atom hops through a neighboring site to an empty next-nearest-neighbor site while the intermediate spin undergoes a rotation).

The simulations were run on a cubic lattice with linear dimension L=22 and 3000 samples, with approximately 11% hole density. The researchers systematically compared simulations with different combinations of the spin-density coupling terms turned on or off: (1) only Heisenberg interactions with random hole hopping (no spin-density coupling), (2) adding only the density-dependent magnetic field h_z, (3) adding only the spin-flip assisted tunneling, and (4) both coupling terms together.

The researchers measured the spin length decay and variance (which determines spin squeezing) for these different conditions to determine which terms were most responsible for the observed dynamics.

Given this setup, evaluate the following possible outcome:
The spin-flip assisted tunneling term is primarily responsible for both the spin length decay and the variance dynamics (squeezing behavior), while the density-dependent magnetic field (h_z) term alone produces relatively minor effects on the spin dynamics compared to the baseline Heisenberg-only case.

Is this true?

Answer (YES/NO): YES